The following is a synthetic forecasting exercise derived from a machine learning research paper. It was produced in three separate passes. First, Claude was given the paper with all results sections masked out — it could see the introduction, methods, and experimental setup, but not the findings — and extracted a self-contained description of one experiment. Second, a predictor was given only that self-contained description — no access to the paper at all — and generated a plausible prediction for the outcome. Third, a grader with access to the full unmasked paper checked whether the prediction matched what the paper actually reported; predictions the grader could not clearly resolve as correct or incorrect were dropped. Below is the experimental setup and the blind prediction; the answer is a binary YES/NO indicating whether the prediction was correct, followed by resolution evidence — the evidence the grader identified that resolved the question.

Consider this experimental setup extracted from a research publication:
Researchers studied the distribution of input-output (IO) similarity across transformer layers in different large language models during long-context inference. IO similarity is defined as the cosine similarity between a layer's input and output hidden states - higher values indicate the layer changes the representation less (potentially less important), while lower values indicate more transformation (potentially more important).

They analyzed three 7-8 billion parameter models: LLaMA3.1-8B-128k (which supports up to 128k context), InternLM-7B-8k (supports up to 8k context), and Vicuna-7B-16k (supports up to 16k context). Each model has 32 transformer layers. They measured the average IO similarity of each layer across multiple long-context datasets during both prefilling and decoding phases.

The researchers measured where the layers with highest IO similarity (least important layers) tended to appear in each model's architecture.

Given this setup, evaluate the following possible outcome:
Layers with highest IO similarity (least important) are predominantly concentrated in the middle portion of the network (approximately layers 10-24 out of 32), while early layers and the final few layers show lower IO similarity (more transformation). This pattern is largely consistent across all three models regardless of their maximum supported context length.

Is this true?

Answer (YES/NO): NO